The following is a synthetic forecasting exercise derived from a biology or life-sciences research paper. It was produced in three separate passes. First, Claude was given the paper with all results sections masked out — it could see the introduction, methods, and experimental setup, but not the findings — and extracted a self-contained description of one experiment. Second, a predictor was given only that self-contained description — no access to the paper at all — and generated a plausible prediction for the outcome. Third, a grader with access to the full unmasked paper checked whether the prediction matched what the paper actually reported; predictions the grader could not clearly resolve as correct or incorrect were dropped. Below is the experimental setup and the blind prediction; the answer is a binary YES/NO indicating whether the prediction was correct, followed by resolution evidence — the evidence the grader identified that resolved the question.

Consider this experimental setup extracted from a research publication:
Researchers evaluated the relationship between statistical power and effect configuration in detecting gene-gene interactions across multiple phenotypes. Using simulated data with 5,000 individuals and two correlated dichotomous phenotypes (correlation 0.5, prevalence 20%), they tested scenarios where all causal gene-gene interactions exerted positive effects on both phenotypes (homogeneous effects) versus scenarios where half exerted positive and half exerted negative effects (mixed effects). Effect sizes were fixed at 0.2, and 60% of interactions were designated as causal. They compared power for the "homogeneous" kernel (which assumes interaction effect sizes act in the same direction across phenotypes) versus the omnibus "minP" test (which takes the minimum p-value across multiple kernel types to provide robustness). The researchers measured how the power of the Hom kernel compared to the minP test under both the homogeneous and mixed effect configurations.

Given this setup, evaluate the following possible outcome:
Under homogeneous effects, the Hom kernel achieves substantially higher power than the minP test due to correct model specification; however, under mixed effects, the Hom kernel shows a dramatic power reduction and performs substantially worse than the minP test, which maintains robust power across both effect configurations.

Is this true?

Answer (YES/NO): NO